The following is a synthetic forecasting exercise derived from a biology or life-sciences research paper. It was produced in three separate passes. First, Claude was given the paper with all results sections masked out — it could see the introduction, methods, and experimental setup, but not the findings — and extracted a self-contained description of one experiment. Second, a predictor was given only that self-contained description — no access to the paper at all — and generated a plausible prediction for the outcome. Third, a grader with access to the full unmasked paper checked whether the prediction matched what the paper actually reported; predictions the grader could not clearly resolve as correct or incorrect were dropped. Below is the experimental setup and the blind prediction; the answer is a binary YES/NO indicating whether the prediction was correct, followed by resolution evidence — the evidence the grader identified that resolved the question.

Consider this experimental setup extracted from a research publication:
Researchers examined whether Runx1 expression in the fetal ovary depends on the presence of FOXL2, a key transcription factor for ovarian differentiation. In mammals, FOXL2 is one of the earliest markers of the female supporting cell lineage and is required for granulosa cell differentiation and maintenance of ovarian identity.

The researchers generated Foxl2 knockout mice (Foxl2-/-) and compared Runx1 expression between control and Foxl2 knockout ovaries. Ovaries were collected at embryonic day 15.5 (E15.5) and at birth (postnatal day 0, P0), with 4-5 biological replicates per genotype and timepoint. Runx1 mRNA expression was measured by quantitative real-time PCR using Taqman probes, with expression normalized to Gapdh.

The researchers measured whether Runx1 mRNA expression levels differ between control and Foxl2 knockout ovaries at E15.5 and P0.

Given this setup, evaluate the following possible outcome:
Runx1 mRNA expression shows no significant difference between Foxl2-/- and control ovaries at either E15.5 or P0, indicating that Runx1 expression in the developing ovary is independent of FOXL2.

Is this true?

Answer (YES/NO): YES